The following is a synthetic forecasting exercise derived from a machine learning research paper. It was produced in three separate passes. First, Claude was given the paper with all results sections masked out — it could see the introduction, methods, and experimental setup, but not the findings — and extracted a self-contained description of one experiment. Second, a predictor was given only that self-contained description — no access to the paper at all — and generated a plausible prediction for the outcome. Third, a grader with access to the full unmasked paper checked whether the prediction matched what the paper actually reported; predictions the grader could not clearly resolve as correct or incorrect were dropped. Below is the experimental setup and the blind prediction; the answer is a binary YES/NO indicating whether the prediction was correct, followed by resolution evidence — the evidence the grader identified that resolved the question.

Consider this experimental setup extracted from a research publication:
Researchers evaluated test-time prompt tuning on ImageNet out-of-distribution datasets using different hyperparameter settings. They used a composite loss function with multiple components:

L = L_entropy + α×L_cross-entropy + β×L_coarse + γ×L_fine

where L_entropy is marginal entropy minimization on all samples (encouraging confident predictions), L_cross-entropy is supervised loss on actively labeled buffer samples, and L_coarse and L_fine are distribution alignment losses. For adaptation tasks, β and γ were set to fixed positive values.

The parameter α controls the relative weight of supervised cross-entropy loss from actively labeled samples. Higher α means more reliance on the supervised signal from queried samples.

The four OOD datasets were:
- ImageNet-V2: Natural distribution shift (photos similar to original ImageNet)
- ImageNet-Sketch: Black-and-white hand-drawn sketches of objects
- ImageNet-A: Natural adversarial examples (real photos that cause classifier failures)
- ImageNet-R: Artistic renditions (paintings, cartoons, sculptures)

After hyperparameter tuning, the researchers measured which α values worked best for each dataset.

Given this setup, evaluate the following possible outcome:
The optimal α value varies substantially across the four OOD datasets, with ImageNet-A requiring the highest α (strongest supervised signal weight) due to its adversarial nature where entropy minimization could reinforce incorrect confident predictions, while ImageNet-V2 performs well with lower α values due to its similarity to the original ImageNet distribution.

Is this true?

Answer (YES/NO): NO